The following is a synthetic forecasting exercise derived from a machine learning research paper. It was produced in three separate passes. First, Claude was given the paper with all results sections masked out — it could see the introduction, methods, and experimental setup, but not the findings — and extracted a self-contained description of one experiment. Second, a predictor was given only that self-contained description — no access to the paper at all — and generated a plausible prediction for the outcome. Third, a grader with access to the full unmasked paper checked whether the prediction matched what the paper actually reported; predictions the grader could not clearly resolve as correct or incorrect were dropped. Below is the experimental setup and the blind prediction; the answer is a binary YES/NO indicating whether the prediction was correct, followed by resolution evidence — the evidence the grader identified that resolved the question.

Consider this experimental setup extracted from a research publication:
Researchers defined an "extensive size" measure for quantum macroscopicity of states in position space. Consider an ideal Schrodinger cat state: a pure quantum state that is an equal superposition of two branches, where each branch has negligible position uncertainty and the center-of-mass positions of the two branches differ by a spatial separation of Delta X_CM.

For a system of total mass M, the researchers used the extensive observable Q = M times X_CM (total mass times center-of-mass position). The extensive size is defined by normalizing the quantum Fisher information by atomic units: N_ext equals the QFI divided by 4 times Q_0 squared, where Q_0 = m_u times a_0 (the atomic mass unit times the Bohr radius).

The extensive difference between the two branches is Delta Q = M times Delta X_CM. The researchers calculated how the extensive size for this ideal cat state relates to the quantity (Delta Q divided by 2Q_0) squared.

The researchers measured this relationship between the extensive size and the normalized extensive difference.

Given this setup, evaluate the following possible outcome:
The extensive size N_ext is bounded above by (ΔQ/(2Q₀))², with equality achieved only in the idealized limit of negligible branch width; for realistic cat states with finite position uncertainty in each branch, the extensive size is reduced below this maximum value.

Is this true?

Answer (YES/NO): NO